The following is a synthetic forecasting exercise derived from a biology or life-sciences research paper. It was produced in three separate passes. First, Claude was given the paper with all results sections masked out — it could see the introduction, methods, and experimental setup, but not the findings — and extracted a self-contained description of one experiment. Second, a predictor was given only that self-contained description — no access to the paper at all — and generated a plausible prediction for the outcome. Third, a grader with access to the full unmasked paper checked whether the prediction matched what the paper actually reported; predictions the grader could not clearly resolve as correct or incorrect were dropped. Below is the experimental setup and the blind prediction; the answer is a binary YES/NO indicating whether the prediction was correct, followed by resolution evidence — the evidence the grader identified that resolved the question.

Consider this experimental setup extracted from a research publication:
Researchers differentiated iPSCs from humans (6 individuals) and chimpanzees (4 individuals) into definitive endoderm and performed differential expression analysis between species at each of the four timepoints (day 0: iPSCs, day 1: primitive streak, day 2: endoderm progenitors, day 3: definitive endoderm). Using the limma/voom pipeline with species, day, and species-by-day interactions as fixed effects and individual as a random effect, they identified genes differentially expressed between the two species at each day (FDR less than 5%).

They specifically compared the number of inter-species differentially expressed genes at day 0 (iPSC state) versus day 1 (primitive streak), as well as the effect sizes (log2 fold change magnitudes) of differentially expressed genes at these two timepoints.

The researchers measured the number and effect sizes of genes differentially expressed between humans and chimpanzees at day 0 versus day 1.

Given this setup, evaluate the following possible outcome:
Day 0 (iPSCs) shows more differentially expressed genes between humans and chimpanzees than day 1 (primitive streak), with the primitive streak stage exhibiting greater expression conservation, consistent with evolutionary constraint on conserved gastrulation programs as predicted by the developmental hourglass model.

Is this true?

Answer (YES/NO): YES